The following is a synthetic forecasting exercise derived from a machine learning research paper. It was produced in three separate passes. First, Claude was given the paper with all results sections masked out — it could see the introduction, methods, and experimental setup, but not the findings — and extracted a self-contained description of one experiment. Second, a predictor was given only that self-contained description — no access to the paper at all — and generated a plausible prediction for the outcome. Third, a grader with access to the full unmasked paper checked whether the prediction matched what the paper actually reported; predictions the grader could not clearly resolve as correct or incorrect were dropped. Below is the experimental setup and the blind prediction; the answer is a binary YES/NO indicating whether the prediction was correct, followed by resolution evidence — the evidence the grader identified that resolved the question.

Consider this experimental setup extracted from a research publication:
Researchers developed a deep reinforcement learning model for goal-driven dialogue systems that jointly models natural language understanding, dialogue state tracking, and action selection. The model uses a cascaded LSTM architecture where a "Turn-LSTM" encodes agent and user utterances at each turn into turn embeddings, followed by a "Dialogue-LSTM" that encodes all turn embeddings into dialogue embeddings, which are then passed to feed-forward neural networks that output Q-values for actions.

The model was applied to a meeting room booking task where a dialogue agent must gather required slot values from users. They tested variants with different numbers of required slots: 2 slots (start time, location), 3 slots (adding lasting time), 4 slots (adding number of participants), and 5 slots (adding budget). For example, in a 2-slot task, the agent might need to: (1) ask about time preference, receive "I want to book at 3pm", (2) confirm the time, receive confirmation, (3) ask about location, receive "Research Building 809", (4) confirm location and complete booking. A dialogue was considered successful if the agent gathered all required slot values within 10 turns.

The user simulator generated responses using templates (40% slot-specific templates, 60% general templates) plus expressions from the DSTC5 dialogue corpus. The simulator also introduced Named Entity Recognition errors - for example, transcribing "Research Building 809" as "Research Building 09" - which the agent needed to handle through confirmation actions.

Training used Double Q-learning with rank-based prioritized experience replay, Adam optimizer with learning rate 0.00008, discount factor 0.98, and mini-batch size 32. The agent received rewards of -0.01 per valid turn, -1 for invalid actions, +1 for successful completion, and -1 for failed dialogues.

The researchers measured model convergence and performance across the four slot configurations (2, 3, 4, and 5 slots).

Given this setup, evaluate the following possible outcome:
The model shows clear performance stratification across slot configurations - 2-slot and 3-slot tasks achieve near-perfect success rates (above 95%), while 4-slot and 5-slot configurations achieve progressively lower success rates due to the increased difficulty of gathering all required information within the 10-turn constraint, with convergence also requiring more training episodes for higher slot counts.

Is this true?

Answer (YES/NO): YES